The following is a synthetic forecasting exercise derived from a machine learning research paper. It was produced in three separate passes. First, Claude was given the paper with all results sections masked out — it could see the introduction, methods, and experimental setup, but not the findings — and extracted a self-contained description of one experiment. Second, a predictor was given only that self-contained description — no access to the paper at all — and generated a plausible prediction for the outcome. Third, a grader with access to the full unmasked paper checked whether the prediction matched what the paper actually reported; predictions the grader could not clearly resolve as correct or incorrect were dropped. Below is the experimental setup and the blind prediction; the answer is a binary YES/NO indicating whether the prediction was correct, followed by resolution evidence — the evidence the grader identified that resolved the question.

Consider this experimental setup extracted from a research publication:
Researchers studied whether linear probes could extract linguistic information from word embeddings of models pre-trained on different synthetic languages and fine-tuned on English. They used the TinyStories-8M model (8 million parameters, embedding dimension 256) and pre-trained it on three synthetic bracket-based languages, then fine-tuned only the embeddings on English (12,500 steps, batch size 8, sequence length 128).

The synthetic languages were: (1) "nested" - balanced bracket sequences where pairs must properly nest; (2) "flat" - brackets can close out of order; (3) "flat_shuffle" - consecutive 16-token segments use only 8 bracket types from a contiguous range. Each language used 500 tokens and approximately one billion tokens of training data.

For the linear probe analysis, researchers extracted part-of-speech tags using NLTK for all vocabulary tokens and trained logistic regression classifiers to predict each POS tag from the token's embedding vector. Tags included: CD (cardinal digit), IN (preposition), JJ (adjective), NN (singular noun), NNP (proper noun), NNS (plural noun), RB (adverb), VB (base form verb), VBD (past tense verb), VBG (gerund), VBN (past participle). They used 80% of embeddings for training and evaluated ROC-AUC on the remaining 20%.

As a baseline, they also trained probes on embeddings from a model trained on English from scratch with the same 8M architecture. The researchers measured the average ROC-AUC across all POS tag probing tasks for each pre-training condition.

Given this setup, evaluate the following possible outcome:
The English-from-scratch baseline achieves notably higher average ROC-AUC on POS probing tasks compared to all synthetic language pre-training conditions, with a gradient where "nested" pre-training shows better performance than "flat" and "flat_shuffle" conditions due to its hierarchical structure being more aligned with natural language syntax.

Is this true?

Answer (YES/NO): NO